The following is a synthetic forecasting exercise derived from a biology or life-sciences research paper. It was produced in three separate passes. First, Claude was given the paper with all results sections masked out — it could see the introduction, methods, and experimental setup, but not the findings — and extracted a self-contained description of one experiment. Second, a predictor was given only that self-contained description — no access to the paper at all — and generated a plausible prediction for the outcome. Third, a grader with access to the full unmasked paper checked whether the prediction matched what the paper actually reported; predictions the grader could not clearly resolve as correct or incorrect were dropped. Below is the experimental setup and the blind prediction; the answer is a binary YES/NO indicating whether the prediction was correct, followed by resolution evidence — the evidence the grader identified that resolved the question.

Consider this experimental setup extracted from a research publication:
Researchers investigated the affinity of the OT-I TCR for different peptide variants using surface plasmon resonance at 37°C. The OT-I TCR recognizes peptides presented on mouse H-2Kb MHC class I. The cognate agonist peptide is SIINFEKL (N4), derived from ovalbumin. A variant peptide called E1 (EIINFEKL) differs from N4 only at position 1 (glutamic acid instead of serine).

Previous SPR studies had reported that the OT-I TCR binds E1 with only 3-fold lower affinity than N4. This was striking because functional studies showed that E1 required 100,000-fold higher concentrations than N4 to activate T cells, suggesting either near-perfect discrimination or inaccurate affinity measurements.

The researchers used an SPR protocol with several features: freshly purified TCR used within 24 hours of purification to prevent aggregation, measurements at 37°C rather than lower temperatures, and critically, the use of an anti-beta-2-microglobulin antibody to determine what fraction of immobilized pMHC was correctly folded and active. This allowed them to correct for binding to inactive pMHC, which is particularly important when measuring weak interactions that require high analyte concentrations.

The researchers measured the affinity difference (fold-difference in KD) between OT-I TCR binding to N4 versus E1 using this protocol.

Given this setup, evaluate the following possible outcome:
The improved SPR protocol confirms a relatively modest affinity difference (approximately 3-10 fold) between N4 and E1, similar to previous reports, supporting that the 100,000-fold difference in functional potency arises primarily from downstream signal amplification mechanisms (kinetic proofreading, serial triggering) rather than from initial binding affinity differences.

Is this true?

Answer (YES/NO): NO